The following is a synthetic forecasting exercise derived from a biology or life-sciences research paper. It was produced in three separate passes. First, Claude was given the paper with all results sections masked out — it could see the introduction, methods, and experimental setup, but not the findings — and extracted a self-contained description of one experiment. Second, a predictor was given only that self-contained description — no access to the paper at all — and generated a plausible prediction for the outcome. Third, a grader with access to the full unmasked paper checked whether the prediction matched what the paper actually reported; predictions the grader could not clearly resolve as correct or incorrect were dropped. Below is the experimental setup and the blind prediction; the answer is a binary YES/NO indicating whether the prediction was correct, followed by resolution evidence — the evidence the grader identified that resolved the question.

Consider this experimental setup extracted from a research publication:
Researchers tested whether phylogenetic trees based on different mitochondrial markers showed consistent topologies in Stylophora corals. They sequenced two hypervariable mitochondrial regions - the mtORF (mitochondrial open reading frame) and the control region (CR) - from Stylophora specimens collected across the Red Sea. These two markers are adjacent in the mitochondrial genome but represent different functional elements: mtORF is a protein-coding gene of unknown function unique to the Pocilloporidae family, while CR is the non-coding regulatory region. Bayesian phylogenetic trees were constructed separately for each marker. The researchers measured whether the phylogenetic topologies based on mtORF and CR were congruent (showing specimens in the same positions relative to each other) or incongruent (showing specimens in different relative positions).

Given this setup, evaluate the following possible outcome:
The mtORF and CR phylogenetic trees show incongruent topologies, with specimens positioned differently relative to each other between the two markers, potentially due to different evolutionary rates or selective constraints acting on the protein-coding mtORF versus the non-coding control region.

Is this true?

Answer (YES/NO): YES